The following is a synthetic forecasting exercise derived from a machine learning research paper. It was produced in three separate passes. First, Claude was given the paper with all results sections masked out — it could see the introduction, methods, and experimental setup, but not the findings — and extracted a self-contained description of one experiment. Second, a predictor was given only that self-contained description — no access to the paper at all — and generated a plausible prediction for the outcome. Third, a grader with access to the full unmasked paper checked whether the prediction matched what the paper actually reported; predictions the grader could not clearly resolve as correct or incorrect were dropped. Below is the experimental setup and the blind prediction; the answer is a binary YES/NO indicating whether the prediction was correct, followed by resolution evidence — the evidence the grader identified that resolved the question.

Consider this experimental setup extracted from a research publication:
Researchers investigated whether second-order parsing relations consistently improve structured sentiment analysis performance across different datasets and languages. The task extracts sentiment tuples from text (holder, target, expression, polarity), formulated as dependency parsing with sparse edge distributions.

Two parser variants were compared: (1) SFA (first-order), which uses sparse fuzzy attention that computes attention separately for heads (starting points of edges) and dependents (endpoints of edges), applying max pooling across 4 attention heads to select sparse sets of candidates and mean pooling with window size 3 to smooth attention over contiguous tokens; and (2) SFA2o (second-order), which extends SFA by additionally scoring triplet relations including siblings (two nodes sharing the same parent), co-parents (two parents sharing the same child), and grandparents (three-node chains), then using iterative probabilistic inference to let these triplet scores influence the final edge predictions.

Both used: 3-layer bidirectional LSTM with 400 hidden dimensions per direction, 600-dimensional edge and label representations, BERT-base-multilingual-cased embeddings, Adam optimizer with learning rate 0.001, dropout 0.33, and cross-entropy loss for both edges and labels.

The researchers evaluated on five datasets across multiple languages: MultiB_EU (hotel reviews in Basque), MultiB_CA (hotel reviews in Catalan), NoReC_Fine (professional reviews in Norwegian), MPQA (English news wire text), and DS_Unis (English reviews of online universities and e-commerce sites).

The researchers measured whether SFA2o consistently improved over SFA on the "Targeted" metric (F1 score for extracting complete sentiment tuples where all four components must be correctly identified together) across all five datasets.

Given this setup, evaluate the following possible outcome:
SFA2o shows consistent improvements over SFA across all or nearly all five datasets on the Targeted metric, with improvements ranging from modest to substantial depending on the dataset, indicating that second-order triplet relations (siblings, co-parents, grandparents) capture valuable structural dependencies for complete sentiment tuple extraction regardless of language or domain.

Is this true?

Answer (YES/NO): NO